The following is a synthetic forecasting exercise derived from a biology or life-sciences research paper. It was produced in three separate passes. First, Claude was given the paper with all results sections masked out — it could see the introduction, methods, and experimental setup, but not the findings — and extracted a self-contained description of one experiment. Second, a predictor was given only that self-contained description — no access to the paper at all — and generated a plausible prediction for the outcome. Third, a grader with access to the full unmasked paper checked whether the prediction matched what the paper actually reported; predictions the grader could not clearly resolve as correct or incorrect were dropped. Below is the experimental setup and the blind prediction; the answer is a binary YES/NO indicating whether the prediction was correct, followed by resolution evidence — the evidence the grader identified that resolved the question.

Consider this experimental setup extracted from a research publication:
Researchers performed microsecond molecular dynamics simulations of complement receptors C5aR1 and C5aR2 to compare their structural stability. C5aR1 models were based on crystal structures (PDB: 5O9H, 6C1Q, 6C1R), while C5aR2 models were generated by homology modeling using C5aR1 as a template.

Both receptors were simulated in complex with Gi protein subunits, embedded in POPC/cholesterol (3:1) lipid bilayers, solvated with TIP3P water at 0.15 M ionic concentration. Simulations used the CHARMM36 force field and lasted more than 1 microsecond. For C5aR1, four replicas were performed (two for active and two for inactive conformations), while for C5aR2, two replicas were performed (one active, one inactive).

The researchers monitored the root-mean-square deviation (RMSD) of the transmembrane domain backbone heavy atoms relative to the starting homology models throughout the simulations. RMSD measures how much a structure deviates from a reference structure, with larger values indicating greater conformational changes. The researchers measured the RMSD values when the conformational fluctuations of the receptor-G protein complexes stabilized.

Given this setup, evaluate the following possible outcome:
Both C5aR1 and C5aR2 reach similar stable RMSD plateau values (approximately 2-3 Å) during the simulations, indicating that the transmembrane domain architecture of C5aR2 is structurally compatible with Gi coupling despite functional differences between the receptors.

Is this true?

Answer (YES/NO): NO